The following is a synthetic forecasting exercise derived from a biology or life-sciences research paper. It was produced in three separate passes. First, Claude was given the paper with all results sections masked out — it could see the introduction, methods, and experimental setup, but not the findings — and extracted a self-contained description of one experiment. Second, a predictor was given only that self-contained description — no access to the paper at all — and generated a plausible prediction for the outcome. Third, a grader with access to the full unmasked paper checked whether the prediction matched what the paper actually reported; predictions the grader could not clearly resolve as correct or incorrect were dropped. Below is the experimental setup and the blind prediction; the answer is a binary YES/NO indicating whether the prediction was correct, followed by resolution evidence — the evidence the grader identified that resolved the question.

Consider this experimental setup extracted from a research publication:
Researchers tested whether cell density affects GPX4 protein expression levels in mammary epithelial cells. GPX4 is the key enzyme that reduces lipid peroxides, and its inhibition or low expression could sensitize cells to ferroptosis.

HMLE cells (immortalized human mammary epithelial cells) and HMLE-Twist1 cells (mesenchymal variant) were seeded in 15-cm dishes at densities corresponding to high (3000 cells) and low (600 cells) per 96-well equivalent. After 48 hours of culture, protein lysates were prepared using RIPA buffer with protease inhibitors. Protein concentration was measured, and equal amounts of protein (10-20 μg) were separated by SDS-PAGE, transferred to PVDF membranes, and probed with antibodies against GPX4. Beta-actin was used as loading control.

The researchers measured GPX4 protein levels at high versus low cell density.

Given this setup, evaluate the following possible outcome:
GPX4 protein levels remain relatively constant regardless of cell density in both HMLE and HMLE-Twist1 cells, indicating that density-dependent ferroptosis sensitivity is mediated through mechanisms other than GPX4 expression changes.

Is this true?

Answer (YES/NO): YES